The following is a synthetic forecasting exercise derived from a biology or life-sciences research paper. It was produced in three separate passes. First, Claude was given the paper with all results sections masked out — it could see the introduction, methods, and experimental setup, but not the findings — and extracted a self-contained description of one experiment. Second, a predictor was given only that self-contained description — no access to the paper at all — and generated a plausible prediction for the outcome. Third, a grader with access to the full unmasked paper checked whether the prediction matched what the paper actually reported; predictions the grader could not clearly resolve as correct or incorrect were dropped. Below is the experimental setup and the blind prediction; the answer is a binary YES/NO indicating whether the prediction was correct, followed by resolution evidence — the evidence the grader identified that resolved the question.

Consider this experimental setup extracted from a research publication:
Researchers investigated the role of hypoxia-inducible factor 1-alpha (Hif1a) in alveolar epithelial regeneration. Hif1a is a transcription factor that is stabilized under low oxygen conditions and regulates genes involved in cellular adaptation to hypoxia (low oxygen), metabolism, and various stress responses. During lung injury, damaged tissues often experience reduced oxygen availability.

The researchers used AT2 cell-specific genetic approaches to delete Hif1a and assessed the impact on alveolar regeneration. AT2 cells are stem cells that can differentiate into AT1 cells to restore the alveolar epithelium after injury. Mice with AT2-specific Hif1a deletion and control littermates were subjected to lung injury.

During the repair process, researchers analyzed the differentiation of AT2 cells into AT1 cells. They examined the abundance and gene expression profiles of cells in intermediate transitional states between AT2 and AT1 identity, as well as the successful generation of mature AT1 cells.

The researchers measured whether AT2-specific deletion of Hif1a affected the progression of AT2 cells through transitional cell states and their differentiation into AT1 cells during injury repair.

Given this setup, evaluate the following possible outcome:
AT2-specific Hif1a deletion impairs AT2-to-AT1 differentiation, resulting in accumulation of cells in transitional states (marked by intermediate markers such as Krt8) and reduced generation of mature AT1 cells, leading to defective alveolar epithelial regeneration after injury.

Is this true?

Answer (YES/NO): NO